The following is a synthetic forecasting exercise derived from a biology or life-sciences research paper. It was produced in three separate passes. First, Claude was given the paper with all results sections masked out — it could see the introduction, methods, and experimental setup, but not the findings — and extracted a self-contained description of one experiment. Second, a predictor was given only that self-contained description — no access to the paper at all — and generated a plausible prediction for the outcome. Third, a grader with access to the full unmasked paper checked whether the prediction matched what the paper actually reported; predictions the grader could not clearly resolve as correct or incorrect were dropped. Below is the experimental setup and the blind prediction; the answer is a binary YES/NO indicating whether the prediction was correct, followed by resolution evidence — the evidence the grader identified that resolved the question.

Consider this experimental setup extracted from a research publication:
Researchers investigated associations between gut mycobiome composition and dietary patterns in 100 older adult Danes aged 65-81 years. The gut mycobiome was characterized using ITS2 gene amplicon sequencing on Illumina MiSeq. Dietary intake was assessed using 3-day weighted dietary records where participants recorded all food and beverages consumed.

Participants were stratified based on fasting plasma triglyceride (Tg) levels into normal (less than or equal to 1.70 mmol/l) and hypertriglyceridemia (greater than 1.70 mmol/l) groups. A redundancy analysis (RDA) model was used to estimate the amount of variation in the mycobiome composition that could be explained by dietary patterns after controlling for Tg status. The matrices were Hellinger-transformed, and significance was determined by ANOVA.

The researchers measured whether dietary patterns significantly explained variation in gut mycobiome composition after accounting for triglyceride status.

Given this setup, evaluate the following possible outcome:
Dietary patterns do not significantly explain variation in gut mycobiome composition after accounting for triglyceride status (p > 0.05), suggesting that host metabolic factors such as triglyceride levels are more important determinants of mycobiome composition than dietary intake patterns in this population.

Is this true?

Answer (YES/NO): NO